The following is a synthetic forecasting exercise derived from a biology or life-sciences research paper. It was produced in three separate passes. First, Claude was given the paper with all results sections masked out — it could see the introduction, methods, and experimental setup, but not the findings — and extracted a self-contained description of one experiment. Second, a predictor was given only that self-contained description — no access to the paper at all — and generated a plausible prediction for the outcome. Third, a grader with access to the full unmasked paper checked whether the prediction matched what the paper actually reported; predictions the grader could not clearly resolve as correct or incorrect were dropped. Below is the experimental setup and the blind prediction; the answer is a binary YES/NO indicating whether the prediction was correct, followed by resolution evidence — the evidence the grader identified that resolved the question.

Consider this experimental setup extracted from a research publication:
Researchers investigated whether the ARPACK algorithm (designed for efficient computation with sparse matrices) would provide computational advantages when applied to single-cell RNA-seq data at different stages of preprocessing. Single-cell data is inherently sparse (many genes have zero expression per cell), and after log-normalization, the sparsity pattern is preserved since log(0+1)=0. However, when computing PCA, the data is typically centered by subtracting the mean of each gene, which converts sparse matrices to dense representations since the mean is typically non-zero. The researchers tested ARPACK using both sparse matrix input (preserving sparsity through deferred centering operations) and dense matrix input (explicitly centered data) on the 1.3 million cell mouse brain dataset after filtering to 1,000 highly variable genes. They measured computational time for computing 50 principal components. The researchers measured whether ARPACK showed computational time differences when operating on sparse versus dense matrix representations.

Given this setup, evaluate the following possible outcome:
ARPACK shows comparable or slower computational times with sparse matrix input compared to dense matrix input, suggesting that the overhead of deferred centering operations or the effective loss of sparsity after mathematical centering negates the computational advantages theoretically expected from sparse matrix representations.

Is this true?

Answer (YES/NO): NO